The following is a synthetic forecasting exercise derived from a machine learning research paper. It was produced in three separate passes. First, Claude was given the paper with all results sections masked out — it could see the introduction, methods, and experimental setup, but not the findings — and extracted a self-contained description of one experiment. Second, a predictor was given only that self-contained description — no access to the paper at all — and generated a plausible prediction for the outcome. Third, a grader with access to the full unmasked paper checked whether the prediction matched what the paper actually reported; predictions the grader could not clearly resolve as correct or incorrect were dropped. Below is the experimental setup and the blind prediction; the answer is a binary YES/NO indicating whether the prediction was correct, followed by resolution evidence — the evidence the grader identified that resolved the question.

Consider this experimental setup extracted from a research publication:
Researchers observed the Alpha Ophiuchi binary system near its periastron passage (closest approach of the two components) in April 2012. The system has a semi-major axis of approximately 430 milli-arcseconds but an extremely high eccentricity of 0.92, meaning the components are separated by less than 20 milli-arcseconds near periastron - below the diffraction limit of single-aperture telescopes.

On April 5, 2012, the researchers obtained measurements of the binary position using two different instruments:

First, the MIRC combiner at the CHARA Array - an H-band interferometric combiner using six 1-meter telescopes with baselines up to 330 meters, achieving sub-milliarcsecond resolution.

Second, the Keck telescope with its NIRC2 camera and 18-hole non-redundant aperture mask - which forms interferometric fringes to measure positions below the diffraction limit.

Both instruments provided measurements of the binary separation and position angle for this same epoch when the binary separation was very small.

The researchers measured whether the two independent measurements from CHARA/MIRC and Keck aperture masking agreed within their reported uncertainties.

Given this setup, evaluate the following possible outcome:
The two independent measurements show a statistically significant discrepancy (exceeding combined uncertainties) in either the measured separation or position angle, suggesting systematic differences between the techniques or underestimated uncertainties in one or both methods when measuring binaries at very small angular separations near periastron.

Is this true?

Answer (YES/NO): NO